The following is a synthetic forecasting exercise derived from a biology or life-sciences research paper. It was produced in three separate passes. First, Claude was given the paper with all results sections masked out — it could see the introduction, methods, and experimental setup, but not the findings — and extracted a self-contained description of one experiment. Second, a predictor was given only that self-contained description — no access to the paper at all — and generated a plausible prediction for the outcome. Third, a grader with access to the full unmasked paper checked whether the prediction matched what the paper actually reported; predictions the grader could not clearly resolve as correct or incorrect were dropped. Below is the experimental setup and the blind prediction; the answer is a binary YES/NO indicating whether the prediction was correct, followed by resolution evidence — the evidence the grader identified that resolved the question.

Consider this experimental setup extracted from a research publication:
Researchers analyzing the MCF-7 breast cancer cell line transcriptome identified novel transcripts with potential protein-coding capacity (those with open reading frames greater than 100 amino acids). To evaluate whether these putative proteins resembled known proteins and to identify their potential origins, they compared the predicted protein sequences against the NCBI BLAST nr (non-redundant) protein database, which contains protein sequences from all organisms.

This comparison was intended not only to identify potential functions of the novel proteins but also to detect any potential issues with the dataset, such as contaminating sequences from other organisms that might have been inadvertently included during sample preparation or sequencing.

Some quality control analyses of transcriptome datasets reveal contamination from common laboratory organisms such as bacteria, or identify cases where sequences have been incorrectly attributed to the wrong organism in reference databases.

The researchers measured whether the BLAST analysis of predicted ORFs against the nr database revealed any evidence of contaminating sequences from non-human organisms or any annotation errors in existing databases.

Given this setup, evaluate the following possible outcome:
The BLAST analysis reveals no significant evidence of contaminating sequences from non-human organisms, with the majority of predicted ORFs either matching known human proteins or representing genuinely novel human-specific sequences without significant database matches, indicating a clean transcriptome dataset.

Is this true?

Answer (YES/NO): NO